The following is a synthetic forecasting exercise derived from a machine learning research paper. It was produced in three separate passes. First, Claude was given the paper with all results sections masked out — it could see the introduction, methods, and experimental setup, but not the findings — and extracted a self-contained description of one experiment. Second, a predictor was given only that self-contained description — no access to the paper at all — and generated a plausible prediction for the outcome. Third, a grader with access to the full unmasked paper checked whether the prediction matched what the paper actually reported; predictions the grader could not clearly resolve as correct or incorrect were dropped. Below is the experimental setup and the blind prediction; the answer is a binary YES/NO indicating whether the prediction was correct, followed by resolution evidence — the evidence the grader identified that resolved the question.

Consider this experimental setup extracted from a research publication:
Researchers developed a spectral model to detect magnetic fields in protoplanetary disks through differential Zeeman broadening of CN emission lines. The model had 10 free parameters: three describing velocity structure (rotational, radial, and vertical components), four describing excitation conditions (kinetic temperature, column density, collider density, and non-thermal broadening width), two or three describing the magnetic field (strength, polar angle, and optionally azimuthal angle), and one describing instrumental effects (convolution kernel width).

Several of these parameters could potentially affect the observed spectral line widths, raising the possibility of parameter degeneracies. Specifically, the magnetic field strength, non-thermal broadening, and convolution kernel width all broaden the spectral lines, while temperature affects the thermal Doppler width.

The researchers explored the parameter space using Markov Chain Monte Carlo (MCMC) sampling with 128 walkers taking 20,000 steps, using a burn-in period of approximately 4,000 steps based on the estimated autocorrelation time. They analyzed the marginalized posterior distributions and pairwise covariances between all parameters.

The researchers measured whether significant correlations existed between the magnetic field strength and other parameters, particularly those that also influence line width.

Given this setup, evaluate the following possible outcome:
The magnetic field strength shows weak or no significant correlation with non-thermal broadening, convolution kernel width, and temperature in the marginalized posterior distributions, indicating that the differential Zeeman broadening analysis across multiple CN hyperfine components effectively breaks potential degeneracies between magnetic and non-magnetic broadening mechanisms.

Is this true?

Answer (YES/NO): YES